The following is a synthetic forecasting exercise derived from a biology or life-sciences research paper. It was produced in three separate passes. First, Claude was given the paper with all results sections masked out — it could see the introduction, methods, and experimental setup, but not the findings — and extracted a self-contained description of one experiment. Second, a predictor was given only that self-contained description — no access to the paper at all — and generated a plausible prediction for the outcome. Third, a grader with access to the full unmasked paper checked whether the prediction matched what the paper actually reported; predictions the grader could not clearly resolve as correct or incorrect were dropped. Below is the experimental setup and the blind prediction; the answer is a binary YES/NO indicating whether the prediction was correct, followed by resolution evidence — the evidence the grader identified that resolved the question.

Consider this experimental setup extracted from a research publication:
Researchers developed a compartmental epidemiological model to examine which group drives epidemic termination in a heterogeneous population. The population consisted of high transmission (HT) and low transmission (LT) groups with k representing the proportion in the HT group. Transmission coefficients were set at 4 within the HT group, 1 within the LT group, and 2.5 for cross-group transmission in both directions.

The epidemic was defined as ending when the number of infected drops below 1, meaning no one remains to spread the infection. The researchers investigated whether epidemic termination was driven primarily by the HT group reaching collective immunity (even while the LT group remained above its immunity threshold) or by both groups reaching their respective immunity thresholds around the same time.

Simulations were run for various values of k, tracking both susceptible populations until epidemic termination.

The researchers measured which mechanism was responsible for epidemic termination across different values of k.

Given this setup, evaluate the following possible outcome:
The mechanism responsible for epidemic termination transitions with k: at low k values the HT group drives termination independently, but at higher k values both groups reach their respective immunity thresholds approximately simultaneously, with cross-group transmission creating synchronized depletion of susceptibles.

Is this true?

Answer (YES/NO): NO